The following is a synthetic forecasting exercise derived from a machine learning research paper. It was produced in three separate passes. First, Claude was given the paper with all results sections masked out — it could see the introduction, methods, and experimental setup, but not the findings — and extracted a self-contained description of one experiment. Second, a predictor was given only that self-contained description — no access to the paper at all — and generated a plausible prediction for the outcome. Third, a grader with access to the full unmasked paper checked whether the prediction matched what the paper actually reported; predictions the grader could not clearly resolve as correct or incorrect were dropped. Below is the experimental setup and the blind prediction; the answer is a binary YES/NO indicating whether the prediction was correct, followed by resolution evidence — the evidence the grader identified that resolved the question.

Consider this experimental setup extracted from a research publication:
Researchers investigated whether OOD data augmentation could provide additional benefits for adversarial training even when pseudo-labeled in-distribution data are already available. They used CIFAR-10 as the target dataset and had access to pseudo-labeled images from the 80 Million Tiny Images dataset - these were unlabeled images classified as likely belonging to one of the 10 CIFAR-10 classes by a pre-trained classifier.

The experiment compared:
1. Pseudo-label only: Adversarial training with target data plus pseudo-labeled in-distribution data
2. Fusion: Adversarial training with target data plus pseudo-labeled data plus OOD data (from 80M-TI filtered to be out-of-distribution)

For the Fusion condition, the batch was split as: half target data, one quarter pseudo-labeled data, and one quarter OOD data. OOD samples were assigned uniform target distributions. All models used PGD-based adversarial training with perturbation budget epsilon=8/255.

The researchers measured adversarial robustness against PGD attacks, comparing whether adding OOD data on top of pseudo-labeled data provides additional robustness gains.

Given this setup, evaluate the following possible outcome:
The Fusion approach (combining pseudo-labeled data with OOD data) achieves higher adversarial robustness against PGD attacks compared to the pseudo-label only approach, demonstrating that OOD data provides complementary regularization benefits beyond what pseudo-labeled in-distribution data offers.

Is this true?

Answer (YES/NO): YES